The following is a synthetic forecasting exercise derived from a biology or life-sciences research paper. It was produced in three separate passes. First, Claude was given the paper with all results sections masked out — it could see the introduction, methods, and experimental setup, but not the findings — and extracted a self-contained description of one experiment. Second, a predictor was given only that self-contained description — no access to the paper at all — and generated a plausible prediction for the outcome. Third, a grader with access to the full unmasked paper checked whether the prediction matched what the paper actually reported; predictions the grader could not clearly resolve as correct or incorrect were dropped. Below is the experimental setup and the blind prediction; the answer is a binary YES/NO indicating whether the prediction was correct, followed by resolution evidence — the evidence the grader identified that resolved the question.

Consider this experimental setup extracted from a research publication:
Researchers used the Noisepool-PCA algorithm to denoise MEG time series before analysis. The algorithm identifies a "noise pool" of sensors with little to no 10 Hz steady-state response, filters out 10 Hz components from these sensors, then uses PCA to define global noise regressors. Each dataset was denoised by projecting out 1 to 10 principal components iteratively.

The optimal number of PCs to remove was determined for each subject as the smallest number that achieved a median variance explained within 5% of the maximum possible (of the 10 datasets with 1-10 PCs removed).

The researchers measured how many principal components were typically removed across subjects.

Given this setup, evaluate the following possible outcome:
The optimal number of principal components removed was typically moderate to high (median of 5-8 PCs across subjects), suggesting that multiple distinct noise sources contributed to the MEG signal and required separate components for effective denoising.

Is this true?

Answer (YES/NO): YES